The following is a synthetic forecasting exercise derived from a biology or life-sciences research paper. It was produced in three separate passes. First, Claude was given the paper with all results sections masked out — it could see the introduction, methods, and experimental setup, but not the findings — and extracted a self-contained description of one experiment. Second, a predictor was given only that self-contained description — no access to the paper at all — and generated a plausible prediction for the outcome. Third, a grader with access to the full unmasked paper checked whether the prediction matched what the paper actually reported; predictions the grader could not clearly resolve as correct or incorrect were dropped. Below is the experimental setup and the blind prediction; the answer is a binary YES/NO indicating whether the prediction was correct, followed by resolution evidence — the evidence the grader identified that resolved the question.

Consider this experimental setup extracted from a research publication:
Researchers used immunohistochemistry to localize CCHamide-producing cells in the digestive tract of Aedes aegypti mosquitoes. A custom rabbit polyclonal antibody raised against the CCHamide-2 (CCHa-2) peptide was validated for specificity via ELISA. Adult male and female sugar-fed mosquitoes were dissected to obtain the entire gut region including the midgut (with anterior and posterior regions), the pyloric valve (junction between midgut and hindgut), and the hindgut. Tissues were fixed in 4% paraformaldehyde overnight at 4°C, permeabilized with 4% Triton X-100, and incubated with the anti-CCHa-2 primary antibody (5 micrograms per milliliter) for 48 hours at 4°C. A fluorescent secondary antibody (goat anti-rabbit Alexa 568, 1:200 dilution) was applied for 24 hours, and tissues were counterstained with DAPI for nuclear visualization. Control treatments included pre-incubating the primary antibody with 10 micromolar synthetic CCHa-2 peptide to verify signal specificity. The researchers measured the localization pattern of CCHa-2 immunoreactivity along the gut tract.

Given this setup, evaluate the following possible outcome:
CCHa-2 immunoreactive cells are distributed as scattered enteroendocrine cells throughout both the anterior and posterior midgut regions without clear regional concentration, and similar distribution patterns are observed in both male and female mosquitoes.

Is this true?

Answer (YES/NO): NO